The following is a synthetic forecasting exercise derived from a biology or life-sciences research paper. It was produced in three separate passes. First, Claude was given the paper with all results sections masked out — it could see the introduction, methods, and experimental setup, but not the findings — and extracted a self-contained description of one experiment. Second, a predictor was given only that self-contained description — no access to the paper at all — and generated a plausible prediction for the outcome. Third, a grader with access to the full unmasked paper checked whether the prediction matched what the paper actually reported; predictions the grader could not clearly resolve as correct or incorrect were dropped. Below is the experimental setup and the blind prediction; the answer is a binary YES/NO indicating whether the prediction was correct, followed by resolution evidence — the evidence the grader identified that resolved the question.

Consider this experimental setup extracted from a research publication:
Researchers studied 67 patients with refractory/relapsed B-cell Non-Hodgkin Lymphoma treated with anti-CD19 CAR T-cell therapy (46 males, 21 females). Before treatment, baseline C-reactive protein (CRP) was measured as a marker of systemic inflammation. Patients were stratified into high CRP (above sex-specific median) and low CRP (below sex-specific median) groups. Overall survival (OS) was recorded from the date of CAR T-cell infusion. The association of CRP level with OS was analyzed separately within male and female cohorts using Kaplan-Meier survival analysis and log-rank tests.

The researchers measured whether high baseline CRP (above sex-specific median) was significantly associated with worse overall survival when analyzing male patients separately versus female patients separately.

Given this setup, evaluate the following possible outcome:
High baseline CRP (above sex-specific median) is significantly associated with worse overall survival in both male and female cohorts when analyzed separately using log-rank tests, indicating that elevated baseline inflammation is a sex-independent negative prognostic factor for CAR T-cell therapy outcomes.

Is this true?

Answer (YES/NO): NO